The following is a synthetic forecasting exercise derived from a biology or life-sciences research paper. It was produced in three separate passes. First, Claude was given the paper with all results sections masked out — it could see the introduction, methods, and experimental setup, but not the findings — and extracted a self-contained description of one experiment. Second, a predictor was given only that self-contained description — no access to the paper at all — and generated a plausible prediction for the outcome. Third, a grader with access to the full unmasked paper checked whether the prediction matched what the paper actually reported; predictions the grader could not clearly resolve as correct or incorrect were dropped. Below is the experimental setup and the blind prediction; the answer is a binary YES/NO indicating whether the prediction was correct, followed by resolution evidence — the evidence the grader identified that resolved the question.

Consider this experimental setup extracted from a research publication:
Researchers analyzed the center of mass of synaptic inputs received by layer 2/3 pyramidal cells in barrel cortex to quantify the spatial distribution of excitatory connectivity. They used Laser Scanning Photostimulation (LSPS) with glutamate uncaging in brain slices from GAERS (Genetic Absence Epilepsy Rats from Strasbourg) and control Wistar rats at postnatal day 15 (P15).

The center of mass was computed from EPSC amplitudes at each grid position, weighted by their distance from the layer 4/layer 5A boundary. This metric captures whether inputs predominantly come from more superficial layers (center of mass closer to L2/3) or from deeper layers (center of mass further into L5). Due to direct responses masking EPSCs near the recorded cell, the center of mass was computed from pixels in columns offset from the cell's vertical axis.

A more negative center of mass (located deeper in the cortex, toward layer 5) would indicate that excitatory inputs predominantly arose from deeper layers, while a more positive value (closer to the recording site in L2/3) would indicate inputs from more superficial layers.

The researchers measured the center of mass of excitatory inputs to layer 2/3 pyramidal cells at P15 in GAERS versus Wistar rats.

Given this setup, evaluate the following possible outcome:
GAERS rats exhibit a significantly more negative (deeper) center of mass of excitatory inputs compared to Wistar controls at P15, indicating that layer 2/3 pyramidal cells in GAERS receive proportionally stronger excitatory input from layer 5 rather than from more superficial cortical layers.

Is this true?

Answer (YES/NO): NO